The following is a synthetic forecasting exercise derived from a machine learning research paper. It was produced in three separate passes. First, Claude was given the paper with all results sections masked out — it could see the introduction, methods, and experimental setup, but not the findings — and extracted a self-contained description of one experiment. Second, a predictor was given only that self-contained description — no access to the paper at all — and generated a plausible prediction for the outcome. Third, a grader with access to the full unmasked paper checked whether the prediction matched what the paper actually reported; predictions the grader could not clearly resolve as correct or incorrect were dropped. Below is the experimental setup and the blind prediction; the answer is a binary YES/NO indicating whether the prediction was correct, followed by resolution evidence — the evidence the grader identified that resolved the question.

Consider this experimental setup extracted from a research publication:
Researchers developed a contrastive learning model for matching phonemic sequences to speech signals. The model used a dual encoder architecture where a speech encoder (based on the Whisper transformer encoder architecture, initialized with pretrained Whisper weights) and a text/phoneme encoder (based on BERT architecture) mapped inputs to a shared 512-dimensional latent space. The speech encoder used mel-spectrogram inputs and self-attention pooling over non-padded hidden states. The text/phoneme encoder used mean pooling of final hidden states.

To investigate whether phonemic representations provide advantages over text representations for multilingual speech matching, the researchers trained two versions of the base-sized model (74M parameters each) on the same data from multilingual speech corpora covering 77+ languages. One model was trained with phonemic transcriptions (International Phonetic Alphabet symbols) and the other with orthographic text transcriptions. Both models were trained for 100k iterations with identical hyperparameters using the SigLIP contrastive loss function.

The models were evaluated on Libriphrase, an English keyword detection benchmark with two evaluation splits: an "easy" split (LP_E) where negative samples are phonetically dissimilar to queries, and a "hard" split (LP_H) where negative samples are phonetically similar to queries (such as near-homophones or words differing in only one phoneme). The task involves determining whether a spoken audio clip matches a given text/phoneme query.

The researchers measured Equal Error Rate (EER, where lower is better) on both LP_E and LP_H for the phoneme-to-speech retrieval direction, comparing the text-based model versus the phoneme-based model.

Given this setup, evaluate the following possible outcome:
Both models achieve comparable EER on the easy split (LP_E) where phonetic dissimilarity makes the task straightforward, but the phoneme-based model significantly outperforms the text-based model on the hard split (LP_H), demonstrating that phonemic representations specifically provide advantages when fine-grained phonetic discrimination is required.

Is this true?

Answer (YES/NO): NO